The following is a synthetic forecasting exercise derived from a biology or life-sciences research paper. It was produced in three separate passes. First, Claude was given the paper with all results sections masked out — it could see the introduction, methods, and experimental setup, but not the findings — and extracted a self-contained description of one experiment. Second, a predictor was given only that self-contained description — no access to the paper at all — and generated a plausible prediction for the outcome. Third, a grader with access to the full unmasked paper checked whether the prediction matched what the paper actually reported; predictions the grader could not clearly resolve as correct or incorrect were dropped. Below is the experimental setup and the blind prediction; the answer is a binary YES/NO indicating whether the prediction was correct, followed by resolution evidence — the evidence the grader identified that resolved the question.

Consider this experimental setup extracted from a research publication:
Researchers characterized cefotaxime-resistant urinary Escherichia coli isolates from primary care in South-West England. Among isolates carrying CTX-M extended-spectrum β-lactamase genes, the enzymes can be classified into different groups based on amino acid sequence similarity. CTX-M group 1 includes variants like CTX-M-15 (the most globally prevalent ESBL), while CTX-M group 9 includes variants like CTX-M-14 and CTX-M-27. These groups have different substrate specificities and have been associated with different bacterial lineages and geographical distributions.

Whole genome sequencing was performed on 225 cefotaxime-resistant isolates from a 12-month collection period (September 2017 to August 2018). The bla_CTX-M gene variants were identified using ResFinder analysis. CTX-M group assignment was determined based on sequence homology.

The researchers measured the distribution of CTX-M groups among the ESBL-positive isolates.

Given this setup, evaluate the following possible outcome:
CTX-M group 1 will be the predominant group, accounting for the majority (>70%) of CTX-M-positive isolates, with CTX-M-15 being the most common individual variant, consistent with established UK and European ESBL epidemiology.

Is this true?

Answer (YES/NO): YES